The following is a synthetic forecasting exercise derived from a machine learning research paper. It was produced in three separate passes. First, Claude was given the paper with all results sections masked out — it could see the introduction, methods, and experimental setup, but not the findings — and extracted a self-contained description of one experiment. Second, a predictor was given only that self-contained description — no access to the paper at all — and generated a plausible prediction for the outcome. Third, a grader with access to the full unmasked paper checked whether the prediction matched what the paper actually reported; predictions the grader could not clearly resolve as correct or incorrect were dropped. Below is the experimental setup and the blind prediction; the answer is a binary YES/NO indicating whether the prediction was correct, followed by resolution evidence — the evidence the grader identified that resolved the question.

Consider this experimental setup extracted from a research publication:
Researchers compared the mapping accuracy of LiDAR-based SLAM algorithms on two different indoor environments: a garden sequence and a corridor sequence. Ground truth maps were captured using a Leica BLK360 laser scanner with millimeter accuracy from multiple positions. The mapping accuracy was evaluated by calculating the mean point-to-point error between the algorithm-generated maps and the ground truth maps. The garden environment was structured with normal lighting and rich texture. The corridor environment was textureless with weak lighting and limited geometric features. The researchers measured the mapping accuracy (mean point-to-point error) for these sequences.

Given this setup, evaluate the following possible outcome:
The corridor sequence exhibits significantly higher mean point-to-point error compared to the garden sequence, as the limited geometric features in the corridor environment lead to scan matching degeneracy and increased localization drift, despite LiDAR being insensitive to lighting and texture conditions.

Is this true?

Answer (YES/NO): YES